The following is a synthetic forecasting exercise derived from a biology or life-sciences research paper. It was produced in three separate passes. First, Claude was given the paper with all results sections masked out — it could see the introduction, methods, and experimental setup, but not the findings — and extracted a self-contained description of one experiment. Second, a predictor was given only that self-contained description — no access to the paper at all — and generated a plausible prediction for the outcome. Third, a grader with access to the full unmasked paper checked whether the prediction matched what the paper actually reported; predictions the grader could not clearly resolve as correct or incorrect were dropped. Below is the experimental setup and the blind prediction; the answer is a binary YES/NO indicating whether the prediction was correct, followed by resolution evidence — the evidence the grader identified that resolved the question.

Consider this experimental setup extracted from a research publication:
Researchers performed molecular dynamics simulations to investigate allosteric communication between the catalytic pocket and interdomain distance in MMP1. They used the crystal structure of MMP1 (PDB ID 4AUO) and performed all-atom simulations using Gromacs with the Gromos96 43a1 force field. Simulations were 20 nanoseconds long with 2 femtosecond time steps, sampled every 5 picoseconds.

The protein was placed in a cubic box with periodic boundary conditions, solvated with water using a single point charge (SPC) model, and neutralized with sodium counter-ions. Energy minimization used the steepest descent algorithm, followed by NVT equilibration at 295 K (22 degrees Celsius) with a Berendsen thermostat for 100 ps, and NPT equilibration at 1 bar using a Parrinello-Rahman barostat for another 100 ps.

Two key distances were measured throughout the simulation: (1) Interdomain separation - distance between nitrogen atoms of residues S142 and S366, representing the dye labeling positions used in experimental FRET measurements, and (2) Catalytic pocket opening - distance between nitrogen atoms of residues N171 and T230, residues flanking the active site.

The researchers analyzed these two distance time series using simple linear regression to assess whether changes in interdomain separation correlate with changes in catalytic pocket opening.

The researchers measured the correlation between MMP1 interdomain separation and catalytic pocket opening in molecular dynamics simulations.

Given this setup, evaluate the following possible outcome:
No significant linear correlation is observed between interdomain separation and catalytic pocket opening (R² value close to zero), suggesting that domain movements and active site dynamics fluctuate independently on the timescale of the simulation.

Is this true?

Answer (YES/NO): NO